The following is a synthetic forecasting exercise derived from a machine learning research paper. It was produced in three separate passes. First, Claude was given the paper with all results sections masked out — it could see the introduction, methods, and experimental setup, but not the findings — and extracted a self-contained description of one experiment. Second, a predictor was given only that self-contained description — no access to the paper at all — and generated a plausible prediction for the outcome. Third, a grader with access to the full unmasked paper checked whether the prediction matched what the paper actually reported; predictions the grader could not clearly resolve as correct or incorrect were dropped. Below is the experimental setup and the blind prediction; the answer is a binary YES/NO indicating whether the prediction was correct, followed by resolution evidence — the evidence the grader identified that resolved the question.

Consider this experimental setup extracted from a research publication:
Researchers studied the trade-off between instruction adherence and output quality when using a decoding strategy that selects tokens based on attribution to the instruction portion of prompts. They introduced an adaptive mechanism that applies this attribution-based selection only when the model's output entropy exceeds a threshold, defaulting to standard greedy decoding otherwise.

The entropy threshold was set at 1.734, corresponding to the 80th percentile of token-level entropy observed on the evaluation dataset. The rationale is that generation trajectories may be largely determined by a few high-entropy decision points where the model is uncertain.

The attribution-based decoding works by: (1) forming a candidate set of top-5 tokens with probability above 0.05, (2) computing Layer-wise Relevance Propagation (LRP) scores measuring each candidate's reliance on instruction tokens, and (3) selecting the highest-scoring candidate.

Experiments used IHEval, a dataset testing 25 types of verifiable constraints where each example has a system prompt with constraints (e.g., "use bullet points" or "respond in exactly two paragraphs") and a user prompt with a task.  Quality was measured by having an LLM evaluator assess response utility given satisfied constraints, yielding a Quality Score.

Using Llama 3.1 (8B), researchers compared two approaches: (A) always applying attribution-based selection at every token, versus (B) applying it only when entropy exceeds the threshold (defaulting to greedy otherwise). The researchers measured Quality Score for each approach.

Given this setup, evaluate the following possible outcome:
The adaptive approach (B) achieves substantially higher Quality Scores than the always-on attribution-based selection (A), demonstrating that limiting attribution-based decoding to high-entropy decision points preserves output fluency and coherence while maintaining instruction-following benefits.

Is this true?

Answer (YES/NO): NO